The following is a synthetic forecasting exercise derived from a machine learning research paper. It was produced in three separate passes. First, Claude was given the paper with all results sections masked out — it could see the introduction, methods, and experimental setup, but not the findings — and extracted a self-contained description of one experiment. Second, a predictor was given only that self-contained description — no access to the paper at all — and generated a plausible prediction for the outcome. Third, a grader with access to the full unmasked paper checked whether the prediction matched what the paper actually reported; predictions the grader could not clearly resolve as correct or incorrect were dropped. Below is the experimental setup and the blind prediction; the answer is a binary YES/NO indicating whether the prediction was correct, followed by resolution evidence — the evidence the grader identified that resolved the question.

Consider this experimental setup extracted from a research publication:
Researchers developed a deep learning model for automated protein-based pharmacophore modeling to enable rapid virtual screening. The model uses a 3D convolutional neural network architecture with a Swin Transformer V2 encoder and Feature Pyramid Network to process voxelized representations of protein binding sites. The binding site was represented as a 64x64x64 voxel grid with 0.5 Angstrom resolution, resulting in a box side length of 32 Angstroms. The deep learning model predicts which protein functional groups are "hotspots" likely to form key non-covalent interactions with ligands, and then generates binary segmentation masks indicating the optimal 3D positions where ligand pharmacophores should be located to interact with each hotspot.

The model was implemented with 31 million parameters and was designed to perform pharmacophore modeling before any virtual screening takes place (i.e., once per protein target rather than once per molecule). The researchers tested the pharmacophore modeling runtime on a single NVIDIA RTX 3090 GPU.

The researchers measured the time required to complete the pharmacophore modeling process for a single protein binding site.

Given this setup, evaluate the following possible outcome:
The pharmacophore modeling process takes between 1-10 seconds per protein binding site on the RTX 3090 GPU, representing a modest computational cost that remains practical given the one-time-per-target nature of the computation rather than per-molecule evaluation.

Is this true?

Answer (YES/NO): YES